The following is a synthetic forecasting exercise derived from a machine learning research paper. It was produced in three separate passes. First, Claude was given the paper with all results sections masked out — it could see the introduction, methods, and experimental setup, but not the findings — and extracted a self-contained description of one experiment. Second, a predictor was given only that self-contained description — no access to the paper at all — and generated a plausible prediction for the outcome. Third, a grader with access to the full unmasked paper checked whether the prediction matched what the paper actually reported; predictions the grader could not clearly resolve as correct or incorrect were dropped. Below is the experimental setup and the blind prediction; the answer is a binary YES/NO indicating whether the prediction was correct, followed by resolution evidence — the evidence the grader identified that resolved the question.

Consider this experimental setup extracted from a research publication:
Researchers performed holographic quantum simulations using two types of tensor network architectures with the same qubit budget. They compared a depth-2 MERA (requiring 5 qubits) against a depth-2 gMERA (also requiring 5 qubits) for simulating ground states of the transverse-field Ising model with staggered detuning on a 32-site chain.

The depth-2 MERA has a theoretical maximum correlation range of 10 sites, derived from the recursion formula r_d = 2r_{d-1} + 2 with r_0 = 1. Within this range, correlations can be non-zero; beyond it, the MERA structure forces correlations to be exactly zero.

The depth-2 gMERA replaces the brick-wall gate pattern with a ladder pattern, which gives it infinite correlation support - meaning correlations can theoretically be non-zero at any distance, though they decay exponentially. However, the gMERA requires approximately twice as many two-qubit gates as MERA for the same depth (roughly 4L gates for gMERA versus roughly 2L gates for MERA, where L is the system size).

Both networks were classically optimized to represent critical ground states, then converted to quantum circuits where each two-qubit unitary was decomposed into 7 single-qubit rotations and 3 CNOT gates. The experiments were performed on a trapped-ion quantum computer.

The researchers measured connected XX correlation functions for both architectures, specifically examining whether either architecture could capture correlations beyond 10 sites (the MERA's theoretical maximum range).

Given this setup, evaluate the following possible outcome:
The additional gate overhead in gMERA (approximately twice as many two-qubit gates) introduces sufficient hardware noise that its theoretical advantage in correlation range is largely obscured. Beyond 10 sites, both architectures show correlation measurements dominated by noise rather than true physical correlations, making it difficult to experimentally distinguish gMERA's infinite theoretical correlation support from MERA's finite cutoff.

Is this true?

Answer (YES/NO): NO